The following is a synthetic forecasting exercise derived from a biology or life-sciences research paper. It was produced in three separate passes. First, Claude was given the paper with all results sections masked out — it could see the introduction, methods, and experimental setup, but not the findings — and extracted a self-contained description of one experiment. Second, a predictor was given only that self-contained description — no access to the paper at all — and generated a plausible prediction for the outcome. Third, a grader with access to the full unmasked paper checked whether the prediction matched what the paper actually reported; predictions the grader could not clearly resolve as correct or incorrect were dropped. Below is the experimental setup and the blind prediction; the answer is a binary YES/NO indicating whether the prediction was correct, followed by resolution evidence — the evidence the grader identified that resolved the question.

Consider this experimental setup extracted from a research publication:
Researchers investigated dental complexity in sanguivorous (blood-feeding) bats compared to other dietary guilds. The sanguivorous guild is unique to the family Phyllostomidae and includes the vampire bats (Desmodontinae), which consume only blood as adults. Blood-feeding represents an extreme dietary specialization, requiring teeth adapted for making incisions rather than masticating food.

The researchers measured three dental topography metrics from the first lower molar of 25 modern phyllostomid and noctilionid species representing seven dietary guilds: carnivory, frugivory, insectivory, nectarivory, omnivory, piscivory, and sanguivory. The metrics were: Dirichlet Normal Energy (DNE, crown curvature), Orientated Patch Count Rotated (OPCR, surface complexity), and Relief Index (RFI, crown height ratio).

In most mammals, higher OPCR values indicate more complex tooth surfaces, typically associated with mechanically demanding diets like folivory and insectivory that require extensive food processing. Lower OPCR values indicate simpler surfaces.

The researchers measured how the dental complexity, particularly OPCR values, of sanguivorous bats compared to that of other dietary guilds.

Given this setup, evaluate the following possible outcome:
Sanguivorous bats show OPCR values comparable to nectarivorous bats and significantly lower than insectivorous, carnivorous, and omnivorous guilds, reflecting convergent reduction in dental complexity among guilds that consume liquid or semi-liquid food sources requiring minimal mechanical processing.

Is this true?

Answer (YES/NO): YES